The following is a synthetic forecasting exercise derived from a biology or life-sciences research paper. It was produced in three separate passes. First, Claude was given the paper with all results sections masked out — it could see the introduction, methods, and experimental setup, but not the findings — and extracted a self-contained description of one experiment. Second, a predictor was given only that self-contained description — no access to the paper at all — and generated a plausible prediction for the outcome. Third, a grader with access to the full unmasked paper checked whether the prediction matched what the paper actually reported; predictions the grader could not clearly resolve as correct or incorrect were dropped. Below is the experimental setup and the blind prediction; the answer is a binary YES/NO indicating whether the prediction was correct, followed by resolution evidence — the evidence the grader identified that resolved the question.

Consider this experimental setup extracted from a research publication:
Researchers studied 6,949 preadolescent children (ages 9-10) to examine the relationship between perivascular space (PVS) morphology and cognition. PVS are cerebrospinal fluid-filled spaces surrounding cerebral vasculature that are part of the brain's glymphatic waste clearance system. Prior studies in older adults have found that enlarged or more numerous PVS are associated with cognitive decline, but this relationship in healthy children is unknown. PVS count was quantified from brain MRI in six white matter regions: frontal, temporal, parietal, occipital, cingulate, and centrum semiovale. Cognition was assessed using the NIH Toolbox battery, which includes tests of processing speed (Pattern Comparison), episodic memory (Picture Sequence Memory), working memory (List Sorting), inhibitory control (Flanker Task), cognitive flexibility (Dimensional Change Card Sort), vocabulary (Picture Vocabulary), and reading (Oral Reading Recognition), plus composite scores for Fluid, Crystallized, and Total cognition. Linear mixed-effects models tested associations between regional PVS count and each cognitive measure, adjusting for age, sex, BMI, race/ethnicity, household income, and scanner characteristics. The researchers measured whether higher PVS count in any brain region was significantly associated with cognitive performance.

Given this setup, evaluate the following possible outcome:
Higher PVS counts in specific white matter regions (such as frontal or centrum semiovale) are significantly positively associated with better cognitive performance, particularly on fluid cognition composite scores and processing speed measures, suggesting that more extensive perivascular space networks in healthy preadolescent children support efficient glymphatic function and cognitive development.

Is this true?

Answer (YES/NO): NO